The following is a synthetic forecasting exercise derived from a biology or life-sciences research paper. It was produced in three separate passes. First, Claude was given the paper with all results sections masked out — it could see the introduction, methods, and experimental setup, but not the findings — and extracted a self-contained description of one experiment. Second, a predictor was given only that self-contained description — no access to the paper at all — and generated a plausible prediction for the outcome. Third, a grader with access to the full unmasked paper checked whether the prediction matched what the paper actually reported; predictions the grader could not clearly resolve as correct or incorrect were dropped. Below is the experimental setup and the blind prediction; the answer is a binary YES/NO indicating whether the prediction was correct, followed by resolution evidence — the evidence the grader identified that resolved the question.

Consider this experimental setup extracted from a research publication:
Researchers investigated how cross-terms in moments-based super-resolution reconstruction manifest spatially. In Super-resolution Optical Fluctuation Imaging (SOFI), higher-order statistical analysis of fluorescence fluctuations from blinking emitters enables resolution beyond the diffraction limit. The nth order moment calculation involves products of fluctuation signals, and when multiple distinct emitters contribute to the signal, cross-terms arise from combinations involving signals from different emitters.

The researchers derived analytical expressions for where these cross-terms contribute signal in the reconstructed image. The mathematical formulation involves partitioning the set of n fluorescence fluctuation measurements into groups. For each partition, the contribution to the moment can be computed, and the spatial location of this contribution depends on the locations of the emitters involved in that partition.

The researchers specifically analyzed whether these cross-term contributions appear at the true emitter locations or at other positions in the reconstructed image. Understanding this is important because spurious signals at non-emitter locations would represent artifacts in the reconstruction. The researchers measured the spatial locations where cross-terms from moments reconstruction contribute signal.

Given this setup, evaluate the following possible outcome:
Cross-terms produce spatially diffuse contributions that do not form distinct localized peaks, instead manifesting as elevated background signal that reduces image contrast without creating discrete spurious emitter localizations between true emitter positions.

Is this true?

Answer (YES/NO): NO